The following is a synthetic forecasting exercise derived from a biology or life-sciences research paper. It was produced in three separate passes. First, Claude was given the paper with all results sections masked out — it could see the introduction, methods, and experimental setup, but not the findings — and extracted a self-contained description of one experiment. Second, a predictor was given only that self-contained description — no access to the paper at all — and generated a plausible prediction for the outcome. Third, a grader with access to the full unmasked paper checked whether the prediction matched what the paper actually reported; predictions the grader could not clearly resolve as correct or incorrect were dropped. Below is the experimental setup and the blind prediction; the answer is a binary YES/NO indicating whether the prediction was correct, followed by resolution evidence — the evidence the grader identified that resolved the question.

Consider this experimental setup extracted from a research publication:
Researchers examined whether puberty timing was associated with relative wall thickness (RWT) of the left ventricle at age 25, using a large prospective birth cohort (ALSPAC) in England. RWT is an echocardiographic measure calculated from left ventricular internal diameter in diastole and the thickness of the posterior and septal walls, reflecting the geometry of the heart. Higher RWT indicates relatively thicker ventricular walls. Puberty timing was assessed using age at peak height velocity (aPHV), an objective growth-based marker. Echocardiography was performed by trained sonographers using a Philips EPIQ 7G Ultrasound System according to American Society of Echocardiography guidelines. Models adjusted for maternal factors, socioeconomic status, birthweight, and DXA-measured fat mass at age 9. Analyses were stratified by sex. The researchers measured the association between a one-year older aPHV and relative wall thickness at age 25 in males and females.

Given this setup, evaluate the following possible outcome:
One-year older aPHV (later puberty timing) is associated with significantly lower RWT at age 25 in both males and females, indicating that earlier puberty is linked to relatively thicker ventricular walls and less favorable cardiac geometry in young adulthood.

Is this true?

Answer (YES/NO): NO